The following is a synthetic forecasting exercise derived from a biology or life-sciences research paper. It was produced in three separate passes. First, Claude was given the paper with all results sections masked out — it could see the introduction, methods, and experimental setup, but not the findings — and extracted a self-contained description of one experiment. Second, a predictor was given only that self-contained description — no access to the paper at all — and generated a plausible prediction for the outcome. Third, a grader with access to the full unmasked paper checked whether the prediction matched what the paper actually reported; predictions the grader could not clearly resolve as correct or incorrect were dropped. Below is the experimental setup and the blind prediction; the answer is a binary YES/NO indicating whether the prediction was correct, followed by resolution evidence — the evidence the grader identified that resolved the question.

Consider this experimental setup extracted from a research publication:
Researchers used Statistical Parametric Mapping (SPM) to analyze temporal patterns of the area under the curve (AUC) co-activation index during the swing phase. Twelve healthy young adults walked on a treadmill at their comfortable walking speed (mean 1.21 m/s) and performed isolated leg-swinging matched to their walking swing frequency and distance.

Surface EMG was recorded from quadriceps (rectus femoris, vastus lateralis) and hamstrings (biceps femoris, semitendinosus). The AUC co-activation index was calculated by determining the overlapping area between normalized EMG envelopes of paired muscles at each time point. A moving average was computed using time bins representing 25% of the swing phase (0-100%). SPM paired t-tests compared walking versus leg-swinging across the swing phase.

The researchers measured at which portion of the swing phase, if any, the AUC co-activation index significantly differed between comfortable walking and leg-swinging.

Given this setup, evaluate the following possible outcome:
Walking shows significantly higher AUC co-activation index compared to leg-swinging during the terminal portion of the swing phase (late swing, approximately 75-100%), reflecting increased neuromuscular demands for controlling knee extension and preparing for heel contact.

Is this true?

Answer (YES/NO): YES